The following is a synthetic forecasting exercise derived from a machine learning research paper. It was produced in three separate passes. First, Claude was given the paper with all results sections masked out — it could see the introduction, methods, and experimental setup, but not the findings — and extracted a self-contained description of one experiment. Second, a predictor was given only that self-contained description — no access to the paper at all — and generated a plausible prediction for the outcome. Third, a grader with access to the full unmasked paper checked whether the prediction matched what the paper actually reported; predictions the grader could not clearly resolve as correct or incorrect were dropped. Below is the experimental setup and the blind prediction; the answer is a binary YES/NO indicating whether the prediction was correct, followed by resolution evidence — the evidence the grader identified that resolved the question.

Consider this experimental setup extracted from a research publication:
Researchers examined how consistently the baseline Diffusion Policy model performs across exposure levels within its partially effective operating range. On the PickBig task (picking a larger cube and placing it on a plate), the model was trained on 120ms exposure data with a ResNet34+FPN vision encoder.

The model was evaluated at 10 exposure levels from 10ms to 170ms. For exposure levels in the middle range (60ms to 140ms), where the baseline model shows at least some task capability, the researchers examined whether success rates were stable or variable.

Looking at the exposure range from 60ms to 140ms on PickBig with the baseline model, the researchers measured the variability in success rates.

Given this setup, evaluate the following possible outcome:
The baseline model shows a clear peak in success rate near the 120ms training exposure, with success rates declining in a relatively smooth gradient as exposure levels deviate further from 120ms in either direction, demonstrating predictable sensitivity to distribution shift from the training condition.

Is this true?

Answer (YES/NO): NO